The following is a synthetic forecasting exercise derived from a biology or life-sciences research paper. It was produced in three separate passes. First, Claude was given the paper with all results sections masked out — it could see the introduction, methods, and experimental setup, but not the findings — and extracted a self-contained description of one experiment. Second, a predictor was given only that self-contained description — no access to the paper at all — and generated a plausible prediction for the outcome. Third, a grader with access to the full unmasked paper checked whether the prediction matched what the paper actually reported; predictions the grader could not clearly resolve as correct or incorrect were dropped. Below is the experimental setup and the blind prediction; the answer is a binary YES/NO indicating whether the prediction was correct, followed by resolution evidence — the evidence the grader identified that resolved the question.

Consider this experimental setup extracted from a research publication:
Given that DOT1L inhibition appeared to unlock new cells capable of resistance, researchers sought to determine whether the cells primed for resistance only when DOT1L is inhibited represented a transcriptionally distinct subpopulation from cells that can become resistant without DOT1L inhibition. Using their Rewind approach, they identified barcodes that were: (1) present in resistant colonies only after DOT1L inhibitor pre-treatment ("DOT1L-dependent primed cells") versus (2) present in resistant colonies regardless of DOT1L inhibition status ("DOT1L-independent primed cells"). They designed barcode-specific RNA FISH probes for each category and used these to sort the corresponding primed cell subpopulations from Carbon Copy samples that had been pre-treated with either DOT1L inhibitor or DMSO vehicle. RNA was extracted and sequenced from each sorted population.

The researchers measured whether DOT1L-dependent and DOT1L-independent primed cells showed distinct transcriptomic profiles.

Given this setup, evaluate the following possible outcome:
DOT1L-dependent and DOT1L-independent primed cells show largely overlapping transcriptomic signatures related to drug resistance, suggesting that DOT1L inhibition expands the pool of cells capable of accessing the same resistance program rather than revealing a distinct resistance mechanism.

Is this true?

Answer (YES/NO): NO